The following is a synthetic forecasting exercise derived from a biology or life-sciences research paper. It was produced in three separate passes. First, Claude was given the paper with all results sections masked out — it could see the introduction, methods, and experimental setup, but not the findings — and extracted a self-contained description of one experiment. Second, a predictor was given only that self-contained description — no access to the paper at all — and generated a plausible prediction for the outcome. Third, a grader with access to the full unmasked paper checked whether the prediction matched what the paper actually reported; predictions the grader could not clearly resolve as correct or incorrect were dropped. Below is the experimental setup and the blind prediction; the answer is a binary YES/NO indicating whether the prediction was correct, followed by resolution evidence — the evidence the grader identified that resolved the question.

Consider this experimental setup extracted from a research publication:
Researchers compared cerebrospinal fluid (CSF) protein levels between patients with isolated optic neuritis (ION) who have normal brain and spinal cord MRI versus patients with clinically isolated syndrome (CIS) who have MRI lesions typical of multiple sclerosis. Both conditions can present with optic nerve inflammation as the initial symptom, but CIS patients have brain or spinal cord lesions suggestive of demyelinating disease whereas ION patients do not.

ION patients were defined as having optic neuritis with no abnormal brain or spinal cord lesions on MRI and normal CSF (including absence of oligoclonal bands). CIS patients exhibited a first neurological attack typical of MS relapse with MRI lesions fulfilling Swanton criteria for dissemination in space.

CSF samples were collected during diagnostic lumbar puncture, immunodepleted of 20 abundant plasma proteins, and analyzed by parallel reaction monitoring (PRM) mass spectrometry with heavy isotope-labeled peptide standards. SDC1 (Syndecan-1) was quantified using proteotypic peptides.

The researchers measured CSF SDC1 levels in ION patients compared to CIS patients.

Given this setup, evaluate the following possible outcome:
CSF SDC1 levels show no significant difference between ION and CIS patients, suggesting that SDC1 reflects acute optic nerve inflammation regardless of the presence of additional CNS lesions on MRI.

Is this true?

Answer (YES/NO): NO